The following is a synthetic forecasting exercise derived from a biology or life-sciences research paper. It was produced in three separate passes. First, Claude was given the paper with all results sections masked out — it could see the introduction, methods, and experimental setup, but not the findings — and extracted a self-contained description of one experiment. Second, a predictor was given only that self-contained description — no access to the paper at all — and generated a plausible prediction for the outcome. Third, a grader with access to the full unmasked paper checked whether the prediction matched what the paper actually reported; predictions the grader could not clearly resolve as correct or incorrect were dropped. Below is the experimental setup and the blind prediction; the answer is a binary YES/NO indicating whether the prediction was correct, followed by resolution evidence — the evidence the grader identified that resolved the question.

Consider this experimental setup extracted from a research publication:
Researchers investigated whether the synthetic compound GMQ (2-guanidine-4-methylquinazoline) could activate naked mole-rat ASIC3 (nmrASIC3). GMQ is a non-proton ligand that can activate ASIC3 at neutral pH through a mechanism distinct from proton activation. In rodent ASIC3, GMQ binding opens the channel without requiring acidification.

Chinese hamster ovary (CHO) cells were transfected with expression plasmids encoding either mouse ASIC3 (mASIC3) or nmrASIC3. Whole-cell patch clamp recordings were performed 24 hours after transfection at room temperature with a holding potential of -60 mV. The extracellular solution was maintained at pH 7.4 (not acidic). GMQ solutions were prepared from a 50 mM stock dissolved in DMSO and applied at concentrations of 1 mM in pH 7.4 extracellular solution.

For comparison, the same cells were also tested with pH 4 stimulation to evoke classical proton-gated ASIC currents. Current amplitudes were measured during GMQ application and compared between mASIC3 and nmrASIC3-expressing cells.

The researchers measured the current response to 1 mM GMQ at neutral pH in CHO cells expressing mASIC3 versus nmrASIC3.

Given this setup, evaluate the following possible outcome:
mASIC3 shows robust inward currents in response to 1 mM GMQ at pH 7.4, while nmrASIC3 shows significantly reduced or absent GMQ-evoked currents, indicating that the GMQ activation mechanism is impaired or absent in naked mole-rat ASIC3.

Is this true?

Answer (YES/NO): YES